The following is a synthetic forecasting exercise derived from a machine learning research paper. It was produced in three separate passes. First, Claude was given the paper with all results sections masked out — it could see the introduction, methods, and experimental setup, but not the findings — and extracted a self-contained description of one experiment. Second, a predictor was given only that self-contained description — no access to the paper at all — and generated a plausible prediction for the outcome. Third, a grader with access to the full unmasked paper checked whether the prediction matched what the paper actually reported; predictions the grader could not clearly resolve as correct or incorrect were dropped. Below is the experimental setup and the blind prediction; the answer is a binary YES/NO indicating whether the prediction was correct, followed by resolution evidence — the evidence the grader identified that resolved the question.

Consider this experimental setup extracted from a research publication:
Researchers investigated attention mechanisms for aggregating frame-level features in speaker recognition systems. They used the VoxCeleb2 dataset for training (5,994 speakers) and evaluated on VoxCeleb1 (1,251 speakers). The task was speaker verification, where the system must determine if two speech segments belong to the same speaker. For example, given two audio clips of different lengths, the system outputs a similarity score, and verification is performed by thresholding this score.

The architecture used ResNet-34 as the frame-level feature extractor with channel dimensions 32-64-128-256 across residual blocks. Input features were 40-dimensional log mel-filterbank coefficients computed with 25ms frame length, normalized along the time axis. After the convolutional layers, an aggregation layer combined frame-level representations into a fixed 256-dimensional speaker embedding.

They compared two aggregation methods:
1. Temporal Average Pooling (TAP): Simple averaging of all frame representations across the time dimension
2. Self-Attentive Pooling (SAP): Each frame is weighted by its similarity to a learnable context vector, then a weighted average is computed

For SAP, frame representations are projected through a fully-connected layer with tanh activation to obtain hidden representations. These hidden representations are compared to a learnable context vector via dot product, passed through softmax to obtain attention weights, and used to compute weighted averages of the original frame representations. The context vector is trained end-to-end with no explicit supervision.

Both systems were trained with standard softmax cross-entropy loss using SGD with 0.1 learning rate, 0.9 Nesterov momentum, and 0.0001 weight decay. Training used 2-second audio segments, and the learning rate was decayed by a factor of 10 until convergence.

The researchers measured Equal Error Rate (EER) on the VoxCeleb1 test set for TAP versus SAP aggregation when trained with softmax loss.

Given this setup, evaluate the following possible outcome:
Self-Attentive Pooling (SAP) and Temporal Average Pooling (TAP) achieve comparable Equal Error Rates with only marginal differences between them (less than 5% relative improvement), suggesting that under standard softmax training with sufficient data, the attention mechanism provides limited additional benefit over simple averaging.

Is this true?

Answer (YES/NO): NO